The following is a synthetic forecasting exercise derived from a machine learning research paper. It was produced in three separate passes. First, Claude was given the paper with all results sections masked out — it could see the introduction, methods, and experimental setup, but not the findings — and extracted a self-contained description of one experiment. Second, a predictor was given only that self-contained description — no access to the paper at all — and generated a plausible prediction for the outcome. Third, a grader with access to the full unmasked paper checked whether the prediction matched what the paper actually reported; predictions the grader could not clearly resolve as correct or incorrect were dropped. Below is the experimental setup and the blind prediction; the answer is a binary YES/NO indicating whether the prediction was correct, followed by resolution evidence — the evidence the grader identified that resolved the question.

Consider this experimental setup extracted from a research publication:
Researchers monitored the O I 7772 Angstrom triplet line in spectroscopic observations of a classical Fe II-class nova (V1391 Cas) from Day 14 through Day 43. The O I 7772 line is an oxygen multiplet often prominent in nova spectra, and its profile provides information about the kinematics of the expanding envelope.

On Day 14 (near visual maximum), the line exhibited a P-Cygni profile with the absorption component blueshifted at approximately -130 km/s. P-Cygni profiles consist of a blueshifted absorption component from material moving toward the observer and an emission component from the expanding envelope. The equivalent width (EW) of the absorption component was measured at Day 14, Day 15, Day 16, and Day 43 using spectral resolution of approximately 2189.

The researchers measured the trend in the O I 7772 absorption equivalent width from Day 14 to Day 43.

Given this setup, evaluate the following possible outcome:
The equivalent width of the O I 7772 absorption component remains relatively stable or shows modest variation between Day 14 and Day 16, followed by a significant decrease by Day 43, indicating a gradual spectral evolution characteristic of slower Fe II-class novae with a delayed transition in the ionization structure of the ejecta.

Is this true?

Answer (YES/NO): YES